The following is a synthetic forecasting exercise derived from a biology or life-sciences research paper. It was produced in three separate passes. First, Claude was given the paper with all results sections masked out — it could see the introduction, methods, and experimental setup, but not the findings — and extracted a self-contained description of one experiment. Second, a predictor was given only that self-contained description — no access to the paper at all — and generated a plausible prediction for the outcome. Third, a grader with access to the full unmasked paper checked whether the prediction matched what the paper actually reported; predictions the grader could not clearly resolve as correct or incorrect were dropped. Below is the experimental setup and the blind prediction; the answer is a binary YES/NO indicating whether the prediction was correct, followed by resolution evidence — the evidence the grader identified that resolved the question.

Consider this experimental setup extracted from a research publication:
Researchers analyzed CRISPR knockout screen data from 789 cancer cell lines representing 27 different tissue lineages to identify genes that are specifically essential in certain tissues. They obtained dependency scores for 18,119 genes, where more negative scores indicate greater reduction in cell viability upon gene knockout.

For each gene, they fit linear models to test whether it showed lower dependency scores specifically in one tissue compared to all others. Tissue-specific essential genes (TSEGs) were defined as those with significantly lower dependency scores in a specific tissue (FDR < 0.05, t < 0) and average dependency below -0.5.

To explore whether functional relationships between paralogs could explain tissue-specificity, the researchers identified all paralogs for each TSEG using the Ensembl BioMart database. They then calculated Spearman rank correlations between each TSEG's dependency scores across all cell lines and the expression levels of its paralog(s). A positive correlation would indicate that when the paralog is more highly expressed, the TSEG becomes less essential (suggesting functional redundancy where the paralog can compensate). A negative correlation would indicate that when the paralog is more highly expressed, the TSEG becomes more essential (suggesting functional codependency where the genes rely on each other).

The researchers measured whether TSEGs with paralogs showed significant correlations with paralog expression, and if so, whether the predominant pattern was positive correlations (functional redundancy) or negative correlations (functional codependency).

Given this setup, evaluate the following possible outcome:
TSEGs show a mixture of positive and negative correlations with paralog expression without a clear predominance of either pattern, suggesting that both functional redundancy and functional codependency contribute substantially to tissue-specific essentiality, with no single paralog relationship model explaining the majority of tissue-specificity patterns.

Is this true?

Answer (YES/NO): NO